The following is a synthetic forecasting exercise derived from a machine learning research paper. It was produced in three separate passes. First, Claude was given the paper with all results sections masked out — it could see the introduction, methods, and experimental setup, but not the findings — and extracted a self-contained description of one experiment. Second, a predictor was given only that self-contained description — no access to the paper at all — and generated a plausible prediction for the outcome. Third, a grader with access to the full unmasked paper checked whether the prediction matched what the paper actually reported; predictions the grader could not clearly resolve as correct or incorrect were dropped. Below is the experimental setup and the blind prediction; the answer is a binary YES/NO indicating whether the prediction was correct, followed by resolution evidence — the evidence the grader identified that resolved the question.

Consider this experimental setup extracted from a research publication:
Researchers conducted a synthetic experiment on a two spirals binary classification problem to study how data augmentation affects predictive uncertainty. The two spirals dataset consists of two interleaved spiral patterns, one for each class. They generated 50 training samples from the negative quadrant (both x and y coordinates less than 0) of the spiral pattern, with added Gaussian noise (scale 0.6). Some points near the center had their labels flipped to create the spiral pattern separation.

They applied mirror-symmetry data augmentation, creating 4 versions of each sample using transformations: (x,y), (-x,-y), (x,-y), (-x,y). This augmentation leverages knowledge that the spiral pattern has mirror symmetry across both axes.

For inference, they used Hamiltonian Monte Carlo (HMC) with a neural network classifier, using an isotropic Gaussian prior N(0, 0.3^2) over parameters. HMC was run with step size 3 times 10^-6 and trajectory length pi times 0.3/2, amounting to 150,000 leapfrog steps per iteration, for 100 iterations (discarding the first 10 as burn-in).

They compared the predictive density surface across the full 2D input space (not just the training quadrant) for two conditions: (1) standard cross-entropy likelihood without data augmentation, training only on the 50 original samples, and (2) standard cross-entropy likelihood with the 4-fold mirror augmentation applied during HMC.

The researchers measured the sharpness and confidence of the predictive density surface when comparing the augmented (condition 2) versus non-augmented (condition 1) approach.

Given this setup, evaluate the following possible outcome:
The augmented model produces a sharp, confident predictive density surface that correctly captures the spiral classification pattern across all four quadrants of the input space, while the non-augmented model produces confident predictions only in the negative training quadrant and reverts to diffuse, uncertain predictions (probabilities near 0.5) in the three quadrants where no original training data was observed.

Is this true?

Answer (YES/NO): NO